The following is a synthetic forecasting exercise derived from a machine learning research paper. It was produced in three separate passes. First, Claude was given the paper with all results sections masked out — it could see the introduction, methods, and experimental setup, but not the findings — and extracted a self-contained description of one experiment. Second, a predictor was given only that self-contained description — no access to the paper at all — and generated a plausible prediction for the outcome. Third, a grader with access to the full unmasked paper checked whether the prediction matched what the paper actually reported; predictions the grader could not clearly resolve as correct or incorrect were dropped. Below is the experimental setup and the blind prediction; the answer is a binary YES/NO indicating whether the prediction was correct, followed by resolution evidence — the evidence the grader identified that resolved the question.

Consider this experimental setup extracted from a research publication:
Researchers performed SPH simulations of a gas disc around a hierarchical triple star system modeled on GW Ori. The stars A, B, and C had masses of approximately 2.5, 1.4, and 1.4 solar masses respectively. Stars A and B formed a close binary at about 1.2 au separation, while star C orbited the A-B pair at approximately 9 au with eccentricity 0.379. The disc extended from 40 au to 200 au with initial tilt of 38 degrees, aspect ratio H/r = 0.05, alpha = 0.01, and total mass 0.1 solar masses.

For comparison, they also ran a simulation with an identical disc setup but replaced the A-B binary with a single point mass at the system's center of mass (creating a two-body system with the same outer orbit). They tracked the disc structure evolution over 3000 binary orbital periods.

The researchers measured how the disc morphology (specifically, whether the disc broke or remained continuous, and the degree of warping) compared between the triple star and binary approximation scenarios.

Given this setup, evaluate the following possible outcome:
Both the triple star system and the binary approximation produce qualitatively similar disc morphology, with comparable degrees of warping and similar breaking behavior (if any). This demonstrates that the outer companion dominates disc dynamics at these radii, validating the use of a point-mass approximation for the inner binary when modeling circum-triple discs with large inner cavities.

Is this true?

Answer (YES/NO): YES